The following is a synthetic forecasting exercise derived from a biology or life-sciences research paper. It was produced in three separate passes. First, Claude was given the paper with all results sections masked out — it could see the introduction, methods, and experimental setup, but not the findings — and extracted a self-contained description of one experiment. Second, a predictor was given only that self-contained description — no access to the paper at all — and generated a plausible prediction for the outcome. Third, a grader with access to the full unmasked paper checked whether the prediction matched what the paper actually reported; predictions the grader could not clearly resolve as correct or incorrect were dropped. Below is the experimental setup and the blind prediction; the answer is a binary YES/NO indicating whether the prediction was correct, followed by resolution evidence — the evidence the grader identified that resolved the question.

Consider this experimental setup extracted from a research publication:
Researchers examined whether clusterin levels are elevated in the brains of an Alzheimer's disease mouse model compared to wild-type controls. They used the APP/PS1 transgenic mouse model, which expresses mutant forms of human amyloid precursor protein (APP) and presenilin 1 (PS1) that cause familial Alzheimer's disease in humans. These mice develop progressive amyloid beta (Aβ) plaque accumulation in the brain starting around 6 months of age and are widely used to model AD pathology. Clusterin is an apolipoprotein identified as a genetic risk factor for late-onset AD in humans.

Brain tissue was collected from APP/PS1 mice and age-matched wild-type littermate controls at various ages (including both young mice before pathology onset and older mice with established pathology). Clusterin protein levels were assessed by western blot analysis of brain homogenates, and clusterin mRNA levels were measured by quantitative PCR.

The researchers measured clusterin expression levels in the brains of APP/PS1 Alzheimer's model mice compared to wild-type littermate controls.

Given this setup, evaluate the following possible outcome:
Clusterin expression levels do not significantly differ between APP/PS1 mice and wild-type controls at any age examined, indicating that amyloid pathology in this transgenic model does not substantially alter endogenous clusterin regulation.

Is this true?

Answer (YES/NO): NO